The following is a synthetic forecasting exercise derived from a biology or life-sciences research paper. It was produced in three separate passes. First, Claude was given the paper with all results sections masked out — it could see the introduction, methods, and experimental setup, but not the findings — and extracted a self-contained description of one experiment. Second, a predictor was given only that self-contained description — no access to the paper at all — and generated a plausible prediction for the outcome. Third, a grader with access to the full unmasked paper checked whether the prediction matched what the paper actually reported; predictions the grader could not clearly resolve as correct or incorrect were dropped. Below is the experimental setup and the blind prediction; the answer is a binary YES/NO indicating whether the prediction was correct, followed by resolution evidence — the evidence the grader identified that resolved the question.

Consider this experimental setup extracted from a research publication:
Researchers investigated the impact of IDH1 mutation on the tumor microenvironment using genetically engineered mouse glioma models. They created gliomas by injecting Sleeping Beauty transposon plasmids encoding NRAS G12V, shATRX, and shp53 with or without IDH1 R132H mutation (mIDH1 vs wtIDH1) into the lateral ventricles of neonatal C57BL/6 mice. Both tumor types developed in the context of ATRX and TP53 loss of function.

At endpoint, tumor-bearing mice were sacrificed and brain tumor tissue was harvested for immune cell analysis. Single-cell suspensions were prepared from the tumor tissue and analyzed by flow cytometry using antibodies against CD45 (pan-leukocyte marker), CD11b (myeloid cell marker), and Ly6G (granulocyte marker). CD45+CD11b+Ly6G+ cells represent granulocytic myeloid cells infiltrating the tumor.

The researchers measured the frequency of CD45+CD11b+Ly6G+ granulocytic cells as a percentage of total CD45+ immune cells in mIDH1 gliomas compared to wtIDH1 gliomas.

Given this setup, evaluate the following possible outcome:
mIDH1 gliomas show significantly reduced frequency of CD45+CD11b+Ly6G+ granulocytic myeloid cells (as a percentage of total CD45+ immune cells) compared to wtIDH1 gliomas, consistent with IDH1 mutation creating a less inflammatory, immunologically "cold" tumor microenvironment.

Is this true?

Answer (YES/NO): NO